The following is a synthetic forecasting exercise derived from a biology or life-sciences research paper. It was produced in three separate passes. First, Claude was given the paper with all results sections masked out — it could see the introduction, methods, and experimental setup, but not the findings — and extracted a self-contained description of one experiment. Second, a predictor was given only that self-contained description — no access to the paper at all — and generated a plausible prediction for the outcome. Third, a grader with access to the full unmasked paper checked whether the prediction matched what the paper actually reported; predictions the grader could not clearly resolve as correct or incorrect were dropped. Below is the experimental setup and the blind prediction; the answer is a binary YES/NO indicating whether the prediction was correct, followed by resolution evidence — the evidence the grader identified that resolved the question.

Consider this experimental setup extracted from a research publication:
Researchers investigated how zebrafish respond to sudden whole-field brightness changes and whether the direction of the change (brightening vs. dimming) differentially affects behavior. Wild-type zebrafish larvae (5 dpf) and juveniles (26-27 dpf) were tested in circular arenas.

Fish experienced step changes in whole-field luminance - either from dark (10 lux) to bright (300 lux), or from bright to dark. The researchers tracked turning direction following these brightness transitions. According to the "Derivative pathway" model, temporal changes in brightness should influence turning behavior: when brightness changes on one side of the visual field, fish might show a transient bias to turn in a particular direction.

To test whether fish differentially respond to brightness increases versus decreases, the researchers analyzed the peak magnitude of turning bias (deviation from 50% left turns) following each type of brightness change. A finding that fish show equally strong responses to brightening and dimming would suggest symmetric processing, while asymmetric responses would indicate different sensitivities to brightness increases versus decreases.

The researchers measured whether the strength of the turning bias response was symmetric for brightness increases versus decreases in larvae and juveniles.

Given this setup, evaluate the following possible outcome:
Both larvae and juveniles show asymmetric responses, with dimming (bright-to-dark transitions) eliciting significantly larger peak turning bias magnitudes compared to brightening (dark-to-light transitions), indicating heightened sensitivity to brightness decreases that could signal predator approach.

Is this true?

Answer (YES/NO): NO